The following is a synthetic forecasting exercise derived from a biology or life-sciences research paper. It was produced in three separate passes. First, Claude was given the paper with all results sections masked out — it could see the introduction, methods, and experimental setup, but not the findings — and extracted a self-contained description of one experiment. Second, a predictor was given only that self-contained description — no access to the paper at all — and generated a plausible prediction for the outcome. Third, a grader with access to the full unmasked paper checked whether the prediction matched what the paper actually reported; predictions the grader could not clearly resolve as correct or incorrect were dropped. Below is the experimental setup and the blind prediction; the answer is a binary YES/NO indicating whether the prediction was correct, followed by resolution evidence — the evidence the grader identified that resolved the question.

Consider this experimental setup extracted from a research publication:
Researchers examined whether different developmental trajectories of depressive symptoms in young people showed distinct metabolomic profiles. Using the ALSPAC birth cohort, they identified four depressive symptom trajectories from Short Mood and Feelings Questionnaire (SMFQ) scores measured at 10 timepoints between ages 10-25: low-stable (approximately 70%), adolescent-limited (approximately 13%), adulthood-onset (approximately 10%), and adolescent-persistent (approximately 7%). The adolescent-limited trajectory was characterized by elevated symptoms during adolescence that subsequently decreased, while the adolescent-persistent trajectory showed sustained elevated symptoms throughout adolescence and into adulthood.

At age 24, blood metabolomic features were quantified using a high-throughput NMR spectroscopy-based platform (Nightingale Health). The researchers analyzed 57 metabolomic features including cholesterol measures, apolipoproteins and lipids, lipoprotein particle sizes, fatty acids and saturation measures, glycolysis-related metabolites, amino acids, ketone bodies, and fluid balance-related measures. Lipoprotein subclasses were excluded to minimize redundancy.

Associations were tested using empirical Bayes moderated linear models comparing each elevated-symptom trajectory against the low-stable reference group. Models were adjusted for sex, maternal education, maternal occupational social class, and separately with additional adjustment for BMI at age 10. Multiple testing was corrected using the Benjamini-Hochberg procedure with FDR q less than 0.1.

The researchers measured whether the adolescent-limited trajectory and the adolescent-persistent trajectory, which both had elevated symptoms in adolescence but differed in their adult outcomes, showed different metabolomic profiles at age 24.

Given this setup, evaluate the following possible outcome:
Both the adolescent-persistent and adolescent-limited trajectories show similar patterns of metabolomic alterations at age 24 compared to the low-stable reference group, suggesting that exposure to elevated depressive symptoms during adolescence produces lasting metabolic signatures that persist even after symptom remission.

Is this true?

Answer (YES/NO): NO